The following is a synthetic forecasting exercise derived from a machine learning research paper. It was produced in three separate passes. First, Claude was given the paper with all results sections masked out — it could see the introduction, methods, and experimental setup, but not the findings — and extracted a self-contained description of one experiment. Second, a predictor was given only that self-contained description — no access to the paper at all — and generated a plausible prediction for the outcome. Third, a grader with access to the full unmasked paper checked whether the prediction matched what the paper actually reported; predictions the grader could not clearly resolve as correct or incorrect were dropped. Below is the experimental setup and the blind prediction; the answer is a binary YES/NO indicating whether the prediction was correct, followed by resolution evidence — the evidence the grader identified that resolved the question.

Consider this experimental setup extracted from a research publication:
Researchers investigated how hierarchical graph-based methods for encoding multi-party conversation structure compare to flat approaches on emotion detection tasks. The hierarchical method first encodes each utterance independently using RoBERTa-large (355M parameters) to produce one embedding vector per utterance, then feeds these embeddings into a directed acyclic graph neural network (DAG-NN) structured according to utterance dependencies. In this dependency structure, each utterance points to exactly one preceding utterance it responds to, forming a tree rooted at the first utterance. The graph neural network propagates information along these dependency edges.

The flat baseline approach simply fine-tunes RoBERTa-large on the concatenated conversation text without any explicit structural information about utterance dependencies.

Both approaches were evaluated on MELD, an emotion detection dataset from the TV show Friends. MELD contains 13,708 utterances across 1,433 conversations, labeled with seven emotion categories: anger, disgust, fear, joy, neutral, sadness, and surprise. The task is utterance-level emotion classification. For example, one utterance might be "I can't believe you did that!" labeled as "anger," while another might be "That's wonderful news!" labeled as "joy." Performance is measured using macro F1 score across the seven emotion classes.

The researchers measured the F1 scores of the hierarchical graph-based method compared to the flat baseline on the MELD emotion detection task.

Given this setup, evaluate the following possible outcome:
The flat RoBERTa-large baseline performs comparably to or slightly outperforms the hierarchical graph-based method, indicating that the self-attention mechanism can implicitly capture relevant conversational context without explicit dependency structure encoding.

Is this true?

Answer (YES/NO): NO